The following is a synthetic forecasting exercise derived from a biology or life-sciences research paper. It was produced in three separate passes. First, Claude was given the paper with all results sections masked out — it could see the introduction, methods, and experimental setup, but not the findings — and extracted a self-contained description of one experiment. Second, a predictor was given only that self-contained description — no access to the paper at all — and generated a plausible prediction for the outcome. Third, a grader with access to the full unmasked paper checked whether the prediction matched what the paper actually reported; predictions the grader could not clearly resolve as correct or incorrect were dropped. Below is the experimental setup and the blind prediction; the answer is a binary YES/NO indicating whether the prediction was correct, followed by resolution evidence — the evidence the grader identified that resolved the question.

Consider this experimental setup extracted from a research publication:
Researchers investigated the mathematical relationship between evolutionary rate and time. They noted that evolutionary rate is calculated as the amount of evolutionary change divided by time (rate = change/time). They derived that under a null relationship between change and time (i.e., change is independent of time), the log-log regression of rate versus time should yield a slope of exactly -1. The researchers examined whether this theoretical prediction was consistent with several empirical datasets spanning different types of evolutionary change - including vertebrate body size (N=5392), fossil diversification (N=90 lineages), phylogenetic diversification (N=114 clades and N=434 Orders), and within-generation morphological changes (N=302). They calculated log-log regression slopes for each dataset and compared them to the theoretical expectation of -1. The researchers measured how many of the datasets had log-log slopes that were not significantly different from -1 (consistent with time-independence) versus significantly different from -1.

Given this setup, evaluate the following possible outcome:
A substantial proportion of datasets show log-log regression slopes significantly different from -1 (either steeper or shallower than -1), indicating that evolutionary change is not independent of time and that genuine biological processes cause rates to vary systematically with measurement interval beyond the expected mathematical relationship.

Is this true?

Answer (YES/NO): NO